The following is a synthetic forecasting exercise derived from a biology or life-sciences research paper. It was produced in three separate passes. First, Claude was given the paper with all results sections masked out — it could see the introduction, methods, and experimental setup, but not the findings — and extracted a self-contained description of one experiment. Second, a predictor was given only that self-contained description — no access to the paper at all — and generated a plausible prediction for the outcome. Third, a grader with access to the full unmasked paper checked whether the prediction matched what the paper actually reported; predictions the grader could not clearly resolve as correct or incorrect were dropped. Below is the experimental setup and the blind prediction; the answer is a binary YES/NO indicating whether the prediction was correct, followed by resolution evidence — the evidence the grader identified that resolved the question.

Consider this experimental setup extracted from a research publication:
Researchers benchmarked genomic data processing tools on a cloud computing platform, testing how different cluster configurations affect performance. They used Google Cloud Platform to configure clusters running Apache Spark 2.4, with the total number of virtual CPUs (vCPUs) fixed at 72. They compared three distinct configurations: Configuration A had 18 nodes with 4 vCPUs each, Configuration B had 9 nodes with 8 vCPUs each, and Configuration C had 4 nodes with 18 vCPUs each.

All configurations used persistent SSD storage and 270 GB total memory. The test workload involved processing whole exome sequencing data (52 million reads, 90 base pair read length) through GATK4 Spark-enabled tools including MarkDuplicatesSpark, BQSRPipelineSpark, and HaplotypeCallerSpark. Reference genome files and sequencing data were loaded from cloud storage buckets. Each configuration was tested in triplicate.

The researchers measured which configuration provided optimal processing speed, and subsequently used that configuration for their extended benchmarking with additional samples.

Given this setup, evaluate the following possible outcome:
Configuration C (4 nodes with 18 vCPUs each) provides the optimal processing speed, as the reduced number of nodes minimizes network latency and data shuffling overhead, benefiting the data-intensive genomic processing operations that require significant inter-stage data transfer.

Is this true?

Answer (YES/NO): NO